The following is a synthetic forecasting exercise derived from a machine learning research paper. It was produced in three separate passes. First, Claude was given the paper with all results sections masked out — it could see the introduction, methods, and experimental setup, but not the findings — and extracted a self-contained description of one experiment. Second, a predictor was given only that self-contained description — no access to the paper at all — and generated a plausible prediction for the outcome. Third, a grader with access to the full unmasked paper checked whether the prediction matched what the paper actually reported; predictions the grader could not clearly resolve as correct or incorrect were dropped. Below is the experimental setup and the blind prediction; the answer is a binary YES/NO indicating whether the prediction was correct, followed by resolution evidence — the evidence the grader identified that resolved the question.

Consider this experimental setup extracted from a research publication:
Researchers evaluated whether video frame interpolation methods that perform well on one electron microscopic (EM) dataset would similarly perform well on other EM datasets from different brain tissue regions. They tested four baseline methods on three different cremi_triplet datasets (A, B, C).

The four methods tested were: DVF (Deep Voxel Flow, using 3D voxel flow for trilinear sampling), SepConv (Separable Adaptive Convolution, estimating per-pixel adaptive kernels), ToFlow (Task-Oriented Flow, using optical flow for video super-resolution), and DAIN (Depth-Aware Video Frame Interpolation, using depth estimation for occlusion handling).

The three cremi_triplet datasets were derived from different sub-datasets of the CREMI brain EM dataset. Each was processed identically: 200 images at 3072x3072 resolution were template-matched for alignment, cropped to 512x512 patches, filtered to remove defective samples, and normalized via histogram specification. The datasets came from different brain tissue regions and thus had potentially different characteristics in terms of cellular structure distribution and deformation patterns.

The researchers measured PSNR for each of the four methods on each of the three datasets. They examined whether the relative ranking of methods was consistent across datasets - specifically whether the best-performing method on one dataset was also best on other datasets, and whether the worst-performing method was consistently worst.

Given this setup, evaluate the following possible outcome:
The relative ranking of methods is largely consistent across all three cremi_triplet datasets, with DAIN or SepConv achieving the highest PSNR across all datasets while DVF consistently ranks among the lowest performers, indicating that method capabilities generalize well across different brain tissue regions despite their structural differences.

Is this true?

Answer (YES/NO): NO